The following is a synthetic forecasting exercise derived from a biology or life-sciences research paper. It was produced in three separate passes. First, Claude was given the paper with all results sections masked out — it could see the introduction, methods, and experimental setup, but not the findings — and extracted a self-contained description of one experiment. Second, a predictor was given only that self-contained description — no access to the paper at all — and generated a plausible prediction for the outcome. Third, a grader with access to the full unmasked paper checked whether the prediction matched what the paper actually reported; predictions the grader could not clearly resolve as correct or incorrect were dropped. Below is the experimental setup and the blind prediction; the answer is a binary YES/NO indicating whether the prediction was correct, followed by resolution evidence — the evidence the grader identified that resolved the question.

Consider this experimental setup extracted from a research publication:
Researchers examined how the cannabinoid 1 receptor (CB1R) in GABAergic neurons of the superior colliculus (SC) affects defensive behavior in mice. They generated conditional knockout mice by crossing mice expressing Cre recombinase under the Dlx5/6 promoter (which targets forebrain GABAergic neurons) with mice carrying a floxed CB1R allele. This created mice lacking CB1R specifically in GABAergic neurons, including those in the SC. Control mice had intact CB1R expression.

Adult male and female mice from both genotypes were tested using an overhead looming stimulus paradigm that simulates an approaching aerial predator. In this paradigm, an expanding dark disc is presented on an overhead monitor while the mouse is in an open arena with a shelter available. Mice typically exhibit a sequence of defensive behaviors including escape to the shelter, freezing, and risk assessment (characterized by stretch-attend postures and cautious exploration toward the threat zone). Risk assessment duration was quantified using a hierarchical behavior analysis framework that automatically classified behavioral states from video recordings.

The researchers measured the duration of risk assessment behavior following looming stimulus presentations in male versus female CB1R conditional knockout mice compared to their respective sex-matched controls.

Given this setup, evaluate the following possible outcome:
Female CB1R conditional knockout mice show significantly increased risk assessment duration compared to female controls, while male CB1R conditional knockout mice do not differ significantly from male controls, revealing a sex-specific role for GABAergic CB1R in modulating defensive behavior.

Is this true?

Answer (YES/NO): NO